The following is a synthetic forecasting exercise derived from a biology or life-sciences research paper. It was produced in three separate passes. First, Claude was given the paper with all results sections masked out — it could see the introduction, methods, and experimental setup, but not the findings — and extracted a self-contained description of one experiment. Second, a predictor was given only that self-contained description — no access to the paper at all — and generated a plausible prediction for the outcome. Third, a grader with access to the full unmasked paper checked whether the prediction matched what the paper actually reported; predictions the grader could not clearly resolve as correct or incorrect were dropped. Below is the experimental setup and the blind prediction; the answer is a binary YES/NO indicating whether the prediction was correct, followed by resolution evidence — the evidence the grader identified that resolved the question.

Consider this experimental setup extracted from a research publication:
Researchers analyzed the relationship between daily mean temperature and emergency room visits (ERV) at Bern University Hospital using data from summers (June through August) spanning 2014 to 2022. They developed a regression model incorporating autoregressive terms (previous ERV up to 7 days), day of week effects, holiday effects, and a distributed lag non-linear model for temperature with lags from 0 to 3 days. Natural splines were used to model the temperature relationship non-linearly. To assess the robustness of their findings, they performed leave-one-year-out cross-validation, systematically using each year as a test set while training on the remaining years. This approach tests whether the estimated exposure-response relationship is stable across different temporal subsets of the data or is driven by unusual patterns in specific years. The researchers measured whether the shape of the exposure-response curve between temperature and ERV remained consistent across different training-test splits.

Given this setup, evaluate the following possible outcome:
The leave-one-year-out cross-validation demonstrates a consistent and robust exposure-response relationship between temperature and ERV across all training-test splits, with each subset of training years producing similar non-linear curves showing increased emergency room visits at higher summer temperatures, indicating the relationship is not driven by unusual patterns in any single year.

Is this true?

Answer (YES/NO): YES